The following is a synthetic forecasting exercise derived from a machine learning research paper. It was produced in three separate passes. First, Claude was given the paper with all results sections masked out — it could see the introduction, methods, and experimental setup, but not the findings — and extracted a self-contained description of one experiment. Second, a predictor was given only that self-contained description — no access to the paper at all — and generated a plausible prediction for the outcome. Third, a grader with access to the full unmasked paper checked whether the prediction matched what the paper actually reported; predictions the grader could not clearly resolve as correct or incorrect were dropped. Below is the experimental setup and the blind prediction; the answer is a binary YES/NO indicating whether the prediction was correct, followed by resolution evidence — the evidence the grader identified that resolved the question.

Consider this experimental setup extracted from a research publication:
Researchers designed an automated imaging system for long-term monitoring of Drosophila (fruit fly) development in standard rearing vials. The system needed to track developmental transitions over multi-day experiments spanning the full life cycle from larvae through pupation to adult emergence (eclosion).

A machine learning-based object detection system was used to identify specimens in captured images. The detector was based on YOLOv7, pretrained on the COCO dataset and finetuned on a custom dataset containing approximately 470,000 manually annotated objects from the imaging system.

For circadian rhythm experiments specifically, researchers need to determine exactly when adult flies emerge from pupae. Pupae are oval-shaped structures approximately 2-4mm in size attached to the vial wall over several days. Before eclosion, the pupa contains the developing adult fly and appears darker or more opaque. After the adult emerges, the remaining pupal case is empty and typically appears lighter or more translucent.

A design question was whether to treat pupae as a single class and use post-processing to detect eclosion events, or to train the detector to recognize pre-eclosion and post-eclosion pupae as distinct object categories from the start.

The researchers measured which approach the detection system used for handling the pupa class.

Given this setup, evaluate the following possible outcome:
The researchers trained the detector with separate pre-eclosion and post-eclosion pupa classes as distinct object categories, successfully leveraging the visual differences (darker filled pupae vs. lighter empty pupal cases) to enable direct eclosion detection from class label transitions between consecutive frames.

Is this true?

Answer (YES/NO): YES